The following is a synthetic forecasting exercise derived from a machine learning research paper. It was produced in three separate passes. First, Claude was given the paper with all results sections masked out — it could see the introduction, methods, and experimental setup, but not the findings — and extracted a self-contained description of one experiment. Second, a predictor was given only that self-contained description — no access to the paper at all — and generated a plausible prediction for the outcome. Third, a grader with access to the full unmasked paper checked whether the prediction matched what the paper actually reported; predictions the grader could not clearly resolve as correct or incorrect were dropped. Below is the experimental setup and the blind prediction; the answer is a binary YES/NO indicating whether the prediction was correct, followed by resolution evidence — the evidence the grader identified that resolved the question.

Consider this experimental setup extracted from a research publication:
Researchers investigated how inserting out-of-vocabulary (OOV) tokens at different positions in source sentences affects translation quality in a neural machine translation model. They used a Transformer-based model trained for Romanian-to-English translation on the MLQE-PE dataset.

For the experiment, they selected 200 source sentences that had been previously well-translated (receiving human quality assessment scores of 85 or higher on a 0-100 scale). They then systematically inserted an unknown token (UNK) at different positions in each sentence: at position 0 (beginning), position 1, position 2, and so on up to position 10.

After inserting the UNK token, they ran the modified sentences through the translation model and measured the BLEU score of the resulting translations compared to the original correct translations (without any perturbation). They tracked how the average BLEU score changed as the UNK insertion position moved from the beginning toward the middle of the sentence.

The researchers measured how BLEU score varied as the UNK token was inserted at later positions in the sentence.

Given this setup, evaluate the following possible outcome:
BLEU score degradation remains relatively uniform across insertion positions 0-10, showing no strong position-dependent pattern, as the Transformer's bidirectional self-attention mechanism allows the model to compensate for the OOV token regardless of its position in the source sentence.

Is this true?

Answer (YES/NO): NO